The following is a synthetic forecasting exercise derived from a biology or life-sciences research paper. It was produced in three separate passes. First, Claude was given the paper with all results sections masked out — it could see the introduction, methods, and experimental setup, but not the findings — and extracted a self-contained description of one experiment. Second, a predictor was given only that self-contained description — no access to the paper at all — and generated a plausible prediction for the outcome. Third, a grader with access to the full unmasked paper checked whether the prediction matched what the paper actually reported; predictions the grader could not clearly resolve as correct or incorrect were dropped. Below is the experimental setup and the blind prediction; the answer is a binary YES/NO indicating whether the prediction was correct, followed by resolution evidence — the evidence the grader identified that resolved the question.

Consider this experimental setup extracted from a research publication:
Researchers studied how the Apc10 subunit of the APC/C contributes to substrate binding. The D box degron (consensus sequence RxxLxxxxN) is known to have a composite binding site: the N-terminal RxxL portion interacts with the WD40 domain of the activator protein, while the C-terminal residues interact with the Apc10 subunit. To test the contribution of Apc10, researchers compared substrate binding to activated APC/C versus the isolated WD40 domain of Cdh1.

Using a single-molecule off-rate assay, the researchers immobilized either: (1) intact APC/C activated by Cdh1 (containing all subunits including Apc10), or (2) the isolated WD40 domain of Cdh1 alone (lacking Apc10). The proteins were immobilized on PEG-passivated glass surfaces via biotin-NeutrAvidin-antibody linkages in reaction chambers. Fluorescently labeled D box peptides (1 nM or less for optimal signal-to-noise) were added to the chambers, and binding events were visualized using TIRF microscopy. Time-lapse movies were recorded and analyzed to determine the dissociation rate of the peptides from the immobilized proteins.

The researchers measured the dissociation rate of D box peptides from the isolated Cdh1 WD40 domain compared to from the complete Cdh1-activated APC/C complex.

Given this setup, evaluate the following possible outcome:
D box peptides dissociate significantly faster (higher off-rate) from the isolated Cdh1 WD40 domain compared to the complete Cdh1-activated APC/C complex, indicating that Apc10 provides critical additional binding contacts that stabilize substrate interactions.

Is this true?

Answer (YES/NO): YES